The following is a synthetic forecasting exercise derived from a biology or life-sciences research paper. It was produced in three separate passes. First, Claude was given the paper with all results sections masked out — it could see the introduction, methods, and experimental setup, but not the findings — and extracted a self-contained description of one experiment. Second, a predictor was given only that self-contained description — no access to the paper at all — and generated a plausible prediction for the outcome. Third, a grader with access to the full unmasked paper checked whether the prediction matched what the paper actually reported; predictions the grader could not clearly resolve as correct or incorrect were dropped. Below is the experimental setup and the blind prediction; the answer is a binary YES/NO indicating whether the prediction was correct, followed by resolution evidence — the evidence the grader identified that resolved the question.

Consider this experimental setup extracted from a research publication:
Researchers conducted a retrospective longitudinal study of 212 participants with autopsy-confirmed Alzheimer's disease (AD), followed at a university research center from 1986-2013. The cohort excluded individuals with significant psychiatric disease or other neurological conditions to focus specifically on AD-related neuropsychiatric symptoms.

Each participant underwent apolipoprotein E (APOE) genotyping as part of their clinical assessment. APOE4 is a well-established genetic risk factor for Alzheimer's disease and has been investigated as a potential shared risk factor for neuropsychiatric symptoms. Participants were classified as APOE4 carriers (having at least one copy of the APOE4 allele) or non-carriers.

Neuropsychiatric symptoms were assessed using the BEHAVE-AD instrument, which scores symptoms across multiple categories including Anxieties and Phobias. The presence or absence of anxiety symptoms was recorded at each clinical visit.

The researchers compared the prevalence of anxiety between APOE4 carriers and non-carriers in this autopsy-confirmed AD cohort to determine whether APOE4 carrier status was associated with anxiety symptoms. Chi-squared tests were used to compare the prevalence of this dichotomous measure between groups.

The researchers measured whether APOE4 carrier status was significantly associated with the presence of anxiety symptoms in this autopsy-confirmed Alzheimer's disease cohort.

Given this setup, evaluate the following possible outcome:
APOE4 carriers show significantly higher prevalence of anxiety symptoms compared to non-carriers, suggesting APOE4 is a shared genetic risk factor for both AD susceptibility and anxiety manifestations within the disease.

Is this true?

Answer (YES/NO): NO